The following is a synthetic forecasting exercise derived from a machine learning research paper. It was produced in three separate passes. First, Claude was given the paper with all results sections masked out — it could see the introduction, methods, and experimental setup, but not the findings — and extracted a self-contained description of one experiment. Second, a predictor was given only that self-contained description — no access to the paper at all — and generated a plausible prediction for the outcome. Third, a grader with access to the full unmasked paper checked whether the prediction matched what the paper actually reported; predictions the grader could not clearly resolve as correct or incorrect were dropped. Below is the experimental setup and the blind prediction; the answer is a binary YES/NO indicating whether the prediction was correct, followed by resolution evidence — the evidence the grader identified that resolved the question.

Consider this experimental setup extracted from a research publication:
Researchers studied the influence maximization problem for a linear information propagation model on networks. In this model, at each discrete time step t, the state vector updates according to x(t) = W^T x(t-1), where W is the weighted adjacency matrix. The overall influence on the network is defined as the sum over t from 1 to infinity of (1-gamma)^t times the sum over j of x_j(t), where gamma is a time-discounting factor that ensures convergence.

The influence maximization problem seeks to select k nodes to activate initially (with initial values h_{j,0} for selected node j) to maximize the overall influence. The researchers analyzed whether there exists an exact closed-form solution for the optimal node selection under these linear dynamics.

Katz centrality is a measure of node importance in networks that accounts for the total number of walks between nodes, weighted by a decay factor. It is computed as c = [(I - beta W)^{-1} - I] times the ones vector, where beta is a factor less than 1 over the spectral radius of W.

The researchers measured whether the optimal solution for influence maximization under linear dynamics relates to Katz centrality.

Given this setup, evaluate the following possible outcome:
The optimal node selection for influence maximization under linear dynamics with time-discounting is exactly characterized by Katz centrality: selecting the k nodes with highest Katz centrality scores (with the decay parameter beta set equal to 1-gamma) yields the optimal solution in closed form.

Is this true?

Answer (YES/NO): NO